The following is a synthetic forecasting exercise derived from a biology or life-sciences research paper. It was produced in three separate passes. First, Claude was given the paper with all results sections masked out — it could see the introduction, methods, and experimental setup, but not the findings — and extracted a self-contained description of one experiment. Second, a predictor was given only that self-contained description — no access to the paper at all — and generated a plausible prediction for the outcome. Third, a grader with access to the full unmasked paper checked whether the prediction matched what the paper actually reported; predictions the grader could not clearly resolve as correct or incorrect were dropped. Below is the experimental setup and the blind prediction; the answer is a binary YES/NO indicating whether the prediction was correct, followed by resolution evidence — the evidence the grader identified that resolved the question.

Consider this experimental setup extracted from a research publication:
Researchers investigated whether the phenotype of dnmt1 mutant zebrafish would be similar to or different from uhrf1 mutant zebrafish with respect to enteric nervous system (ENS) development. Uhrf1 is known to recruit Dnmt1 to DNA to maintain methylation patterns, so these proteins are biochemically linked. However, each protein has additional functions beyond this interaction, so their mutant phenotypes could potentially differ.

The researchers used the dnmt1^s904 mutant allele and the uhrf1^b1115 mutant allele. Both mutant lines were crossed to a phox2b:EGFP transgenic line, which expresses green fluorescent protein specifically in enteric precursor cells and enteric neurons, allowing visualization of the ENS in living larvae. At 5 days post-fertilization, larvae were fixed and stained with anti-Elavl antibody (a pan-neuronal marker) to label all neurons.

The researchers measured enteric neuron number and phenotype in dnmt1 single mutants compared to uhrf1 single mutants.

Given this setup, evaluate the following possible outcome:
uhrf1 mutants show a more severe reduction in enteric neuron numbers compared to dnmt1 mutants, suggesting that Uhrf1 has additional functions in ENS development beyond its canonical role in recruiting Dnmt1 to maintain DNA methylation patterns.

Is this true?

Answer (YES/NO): NO